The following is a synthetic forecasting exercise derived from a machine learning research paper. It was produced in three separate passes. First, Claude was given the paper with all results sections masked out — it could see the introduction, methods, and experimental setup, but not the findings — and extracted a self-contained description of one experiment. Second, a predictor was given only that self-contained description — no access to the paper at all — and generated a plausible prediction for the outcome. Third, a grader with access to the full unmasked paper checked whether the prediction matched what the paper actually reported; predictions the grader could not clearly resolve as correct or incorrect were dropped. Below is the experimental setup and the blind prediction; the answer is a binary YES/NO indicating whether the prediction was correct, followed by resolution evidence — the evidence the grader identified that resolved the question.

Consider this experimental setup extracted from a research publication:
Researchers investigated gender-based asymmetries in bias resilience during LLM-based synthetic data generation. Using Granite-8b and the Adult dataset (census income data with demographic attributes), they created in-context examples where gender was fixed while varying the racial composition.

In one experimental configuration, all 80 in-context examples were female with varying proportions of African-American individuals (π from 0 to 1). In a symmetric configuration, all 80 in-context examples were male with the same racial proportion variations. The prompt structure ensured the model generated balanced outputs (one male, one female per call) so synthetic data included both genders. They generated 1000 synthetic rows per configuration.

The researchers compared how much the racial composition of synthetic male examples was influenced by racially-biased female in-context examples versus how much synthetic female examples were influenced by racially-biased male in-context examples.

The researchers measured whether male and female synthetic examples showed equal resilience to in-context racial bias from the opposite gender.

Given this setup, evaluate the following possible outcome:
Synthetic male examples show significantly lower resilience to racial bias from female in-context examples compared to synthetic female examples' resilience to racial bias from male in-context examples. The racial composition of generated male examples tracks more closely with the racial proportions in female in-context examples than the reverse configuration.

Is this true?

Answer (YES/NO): YES